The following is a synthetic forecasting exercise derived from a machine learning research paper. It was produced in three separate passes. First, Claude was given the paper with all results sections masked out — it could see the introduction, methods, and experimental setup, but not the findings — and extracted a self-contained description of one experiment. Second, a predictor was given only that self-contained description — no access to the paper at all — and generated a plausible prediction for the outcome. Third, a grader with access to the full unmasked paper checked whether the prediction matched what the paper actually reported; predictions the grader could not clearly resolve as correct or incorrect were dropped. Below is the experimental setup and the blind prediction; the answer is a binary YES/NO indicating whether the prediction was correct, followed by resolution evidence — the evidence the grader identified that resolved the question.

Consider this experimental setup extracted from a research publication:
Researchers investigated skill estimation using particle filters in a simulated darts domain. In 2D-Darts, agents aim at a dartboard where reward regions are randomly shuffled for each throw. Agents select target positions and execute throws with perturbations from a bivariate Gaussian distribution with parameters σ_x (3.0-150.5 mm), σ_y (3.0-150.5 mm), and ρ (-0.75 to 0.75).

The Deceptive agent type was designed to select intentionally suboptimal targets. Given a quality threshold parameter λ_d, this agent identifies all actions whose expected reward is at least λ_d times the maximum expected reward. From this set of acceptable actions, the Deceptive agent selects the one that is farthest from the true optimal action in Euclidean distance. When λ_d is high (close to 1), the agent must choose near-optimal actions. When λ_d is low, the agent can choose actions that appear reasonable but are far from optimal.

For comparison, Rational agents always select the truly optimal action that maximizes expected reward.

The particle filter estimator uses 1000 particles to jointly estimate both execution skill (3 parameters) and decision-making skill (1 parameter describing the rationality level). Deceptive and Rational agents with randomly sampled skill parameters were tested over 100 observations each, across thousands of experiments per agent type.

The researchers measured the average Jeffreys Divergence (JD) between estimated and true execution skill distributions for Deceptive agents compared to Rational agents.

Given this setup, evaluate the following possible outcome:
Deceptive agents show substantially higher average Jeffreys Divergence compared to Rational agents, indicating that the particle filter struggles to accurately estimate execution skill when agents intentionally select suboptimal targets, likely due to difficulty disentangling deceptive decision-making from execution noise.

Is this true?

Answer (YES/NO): NO